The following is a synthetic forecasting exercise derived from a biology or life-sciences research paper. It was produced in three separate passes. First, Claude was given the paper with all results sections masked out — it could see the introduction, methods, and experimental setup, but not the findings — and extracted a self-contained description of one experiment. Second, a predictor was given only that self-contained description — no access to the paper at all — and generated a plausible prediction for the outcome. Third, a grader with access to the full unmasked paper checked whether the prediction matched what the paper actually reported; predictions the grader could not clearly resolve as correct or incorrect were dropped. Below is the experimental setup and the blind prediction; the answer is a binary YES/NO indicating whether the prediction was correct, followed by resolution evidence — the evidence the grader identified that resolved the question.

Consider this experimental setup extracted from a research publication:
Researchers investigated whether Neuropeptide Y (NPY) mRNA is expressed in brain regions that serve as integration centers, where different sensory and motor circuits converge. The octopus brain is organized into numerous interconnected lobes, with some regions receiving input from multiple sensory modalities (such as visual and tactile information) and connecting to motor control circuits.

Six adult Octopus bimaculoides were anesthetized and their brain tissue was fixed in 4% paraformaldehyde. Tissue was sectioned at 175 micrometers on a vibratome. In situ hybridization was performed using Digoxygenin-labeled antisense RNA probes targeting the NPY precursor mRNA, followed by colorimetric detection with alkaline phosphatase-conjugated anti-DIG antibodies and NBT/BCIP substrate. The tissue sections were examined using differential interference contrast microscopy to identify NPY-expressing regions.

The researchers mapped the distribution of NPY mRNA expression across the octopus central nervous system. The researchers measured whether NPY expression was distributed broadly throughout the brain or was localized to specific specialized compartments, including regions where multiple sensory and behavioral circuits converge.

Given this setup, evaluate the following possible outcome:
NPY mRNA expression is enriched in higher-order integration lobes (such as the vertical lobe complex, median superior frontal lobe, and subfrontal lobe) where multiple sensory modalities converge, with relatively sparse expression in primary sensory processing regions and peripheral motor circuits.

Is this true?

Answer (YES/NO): NO